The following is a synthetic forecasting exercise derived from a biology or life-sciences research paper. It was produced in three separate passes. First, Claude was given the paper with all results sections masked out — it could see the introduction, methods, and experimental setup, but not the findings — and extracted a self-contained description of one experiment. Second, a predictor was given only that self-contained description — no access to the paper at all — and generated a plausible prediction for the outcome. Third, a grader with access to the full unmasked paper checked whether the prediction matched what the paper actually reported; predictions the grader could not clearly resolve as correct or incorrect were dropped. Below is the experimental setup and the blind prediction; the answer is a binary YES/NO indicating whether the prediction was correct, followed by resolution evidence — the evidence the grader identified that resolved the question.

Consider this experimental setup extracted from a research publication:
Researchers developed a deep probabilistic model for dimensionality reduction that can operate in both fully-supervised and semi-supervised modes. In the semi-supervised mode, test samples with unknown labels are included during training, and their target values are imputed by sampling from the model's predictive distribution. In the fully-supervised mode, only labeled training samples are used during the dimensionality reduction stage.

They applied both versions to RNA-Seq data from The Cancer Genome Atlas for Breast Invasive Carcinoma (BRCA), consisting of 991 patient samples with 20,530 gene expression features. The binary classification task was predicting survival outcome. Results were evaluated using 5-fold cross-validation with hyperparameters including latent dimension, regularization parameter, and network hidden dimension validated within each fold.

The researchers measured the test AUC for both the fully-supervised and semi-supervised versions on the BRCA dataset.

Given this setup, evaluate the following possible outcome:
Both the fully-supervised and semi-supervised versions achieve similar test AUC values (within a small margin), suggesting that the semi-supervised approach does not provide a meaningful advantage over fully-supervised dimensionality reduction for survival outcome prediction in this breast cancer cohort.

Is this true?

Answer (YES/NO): NO